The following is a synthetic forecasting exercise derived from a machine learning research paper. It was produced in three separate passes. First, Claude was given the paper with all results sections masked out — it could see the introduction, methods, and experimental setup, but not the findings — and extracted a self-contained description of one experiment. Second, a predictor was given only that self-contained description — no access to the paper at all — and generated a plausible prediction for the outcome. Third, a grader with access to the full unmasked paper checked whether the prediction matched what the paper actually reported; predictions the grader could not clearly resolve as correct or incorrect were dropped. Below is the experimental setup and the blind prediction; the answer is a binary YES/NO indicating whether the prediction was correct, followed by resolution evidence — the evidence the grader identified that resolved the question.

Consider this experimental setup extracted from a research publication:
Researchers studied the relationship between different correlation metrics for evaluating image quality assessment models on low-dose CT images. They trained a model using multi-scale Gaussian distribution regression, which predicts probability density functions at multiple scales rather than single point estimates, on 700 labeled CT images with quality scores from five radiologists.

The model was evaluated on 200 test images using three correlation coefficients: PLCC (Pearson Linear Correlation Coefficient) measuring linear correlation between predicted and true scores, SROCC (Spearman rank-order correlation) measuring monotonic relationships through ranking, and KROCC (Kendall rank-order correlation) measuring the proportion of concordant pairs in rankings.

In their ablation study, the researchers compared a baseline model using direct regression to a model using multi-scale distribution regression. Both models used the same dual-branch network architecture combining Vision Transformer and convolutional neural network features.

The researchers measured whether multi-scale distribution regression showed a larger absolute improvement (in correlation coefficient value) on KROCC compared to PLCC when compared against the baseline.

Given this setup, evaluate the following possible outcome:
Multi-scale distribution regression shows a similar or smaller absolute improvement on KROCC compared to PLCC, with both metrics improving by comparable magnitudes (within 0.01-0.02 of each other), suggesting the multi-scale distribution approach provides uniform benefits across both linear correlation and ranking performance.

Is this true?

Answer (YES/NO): NO